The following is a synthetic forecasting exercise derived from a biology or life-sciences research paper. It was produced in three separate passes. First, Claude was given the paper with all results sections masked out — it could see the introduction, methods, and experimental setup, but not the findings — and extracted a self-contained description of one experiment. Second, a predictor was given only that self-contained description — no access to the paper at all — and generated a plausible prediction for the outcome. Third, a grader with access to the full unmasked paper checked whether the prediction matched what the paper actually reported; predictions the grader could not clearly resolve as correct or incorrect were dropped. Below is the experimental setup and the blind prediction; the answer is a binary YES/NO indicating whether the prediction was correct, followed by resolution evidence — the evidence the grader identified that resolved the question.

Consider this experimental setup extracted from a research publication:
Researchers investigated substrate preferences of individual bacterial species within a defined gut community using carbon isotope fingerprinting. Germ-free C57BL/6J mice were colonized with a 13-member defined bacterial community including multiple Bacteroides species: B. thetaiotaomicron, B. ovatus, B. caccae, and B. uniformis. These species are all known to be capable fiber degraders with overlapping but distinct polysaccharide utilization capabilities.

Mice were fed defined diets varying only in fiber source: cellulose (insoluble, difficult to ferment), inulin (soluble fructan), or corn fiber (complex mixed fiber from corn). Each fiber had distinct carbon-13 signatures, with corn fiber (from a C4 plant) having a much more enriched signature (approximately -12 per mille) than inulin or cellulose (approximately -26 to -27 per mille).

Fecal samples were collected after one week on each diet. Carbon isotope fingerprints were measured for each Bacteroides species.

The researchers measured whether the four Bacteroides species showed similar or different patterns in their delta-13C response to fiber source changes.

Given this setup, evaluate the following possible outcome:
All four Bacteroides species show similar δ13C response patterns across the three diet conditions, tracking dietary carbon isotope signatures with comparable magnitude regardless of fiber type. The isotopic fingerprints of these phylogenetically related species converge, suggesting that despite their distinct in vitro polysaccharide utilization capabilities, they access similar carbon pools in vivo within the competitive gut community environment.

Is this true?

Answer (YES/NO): NO